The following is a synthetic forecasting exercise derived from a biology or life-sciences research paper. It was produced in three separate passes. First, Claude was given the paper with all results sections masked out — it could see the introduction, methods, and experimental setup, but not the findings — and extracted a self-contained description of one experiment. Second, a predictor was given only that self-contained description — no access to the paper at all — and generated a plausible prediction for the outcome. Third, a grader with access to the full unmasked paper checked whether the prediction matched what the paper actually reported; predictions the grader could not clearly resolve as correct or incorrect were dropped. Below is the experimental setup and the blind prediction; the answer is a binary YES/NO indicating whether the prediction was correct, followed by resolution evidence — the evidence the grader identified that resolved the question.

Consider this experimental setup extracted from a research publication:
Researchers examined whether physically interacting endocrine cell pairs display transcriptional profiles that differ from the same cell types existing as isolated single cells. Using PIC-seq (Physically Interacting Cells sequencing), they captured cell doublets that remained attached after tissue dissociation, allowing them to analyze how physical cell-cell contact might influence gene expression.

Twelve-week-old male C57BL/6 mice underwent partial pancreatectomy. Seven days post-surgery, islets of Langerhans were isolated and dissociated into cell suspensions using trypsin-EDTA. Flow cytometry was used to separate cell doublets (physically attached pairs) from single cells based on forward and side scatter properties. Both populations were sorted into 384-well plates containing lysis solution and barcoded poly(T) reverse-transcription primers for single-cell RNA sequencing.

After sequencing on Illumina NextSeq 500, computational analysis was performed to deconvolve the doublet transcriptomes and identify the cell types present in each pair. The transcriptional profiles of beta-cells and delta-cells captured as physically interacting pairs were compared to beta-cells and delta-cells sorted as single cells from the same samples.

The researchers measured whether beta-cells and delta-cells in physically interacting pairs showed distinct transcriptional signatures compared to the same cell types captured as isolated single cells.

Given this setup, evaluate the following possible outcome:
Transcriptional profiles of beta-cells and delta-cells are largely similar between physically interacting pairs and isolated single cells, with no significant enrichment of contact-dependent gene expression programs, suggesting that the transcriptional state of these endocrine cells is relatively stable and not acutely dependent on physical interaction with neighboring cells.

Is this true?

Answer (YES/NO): NO